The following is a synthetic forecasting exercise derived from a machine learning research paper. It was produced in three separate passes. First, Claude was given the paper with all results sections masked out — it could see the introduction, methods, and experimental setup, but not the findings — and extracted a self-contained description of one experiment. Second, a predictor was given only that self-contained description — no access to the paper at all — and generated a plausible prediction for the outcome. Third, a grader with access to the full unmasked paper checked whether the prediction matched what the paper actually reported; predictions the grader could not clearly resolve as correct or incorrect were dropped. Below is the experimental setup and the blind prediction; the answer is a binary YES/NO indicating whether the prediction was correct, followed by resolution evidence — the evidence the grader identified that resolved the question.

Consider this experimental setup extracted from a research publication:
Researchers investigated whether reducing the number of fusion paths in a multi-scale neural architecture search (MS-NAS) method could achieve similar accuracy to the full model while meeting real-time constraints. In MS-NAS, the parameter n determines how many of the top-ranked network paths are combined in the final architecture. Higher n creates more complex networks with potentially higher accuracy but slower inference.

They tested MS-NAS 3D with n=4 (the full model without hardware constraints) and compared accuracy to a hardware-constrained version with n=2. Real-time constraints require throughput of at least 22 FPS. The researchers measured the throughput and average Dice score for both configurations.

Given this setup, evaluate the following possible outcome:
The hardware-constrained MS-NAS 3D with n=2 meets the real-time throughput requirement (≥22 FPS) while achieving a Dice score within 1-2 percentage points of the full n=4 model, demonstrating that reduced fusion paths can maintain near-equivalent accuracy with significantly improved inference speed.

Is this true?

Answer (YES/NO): YES